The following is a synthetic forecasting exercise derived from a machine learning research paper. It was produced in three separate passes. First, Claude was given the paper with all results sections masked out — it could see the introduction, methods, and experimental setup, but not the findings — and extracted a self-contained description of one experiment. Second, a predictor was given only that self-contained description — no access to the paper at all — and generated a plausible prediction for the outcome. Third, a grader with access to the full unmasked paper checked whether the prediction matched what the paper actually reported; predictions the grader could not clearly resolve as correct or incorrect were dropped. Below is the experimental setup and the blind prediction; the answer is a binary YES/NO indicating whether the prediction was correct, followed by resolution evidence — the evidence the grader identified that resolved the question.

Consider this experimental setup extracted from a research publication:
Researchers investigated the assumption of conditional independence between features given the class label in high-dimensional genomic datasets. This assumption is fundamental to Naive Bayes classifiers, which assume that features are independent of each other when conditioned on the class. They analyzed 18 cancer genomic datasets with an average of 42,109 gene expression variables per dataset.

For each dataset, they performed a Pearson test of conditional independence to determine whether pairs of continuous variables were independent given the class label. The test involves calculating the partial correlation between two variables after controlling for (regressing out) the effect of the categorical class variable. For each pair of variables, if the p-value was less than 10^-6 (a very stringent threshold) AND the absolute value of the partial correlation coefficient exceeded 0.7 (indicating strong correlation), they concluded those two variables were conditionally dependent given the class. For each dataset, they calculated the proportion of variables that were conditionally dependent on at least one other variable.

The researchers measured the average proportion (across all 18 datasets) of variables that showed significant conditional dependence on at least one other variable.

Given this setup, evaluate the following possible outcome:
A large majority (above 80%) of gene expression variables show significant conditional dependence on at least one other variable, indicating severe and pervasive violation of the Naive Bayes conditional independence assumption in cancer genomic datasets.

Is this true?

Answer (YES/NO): NO